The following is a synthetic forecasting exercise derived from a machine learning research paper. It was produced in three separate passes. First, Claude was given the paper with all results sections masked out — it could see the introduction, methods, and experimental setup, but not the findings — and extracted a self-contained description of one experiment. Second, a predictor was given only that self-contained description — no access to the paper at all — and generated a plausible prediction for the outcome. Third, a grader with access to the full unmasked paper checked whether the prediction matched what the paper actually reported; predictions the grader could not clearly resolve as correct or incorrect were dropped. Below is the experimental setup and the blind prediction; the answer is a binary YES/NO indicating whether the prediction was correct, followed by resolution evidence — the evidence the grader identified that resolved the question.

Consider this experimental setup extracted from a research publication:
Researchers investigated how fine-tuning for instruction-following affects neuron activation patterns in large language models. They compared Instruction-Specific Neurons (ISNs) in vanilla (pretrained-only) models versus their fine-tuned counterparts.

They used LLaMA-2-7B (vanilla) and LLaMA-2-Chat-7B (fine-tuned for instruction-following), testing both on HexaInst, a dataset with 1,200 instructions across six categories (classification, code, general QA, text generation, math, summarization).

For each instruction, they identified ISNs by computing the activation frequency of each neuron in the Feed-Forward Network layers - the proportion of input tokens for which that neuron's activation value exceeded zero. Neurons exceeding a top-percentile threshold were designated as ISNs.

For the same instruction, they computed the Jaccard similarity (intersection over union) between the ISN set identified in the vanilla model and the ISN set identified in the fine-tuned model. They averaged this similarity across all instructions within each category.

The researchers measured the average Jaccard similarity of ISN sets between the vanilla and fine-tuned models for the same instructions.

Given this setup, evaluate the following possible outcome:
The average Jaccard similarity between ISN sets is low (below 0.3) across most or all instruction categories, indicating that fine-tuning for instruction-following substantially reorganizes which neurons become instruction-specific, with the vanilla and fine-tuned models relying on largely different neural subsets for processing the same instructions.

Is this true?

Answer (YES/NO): NO